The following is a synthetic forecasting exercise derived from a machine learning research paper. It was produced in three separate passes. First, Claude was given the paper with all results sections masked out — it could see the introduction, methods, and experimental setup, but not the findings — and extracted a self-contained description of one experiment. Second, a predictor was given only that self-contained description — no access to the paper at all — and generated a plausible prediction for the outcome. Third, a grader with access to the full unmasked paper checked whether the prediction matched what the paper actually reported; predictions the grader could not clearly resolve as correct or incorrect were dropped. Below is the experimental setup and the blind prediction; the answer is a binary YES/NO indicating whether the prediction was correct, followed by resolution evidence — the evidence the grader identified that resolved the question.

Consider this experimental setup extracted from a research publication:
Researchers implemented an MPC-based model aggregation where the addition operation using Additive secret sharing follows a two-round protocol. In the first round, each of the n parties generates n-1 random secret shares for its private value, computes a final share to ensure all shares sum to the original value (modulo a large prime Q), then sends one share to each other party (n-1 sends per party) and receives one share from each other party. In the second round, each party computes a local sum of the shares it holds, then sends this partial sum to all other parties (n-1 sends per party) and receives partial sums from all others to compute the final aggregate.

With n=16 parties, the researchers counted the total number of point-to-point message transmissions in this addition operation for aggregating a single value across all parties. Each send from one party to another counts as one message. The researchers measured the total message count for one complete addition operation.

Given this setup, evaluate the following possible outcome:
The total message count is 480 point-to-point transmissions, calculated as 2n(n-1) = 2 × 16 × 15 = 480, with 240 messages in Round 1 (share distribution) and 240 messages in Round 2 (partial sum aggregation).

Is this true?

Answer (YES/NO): YES